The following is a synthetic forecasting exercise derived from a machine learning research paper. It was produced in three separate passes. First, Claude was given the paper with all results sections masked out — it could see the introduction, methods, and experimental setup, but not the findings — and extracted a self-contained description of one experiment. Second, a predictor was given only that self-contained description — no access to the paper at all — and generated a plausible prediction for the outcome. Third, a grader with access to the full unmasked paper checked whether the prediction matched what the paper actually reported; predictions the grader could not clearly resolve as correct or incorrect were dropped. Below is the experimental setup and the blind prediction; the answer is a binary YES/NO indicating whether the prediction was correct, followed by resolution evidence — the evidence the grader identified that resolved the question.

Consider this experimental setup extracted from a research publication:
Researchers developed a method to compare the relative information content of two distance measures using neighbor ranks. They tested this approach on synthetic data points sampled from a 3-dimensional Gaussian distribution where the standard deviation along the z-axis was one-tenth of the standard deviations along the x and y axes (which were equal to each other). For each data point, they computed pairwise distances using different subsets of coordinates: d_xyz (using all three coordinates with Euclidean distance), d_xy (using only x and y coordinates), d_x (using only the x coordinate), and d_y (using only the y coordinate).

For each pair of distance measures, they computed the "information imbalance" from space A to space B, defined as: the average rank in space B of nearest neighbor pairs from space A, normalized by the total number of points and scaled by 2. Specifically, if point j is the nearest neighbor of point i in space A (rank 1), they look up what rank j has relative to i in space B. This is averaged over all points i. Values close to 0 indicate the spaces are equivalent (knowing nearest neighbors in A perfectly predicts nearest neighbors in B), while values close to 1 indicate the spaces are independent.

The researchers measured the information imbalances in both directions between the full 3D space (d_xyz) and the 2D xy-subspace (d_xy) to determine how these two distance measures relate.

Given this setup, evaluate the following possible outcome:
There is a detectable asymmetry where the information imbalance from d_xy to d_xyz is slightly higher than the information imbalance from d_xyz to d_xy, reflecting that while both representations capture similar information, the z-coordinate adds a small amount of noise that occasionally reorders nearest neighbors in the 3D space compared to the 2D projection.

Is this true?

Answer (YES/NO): NO